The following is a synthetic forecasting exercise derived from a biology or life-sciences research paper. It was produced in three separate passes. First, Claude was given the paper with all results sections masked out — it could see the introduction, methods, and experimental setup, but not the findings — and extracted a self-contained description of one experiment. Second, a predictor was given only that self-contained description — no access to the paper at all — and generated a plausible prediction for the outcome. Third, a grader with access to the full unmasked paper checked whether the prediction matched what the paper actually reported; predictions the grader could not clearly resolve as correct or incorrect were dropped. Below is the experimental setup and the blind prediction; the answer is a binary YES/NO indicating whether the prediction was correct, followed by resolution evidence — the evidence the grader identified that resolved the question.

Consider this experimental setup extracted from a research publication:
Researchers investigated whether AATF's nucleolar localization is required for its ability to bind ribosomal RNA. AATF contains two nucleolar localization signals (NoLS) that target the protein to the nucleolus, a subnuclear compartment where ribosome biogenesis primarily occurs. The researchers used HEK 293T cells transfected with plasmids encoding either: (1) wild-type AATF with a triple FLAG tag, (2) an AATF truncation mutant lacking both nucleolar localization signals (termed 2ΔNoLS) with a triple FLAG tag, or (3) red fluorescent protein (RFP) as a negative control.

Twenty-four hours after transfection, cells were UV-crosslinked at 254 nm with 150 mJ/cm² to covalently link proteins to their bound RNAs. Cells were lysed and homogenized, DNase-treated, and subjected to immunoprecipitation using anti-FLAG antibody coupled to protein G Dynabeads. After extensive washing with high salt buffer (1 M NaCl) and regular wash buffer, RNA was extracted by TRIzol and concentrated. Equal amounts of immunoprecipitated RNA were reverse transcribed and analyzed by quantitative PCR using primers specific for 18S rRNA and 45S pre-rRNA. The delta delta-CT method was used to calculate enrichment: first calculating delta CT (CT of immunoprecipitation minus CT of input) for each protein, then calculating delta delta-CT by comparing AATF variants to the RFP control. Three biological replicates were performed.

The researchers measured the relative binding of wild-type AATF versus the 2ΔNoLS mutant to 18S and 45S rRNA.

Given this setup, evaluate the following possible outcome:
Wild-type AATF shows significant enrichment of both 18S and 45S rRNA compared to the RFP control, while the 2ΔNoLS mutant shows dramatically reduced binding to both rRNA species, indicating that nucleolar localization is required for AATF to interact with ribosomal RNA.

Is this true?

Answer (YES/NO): YES